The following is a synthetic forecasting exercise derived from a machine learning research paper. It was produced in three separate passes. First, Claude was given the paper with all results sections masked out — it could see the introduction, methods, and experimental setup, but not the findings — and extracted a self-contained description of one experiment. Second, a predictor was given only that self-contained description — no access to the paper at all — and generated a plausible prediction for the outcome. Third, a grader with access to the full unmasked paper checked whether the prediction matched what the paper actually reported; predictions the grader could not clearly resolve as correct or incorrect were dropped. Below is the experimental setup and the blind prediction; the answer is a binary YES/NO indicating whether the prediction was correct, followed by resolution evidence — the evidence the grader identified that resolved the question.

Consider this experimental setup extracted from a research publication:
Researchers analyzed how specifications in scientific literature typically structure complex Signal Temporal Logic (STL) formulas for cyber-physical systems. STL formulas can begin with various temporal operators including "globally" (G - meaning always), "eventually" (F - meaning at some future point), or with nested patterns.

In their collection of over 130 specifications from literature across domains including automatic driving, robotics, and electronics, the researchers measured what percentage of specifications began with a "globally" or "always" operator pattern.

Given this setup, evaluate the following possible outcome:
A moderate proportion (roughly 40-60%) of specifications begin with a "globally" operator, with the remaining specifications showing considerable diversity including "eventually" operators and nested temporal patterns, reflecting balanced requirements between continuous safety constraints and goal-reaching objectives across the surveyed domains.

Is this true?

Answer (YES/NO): NO